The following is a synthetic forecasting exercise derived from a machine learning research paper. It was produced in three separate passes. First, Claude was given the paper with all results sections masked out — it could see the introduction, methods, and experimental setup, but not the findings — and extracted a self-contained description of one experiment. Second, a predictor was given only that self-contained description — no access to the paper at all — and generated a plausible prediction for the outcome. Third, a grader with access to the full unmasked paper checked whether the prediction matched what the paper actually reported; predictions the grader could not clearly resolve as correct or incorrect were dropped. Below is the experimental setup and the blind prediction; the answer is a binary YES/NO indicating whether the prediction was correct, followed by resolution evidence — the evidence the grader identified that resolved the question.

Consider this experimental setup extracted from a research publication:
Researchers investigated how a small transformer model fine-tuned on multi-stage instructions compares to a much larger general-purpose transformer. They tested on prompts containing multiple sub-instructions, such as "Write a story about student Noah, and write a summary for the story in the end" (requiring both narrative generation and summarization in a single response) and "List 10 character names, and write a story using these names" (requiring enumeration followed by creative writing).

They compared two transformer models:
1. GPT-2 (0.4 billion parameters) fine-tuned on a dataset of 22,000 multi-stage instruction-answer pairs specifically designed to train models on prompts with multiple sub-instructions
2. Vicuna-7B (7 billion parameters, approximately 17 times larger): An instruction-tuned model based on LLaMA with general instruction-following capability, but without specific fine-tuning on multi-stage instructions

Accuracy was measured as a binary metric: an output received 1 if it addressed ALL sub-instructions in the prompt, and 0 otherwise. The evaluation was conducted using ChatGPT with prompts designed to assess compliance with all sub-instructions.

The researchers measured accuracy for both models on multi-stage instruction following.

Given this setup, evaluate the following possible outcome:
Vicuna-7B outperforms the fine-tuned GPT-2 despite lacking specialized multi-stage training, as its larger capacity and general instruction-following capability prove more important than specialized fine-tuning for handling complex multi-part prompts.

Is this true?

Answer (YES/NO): NO